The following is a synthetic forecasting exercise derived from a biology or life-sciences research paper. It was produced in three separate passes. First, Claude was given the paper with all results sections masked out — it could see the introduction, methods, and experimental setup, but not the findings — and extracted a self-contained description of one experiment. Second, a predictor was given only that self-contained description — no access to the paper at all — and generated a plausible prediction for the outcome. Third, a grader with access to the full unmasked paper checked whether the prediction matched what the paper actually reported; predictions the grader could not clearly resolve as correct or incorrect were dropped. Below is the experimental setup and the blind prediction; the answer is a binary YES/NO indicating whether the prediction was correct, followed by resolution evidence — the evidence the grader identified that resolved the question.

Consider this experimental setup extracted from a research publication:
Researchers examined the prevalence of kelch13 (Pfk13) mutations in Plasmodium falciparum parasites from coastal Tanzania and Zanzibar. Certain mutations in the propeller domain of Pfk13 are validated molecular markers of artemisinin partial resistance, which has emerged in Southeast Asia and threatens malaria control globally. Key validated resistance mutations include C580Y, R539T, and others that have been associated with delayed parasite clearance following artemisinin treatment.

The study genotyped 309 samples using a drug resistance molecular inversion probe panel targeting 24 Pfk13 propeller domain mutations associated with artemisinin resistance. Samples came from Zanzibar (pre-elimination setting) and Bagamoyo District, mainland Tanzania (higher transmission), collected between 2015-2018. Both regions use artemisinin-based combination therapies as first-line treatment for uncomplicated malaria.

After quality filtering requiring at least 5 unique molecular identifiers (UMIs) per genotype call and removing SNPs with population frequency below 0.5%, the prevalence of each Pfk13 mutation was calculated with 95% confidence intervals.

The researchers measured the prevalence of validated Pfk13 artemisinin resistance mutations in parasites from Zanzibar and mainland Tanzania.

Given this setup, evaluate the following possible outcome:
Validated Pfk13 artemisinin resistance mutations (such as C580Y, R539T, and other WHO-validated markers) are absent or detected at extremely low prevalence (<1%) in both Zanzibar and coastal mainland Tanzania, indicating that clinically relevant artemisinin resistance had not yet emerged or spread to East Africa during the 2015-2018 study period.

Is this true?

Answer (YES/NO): YES